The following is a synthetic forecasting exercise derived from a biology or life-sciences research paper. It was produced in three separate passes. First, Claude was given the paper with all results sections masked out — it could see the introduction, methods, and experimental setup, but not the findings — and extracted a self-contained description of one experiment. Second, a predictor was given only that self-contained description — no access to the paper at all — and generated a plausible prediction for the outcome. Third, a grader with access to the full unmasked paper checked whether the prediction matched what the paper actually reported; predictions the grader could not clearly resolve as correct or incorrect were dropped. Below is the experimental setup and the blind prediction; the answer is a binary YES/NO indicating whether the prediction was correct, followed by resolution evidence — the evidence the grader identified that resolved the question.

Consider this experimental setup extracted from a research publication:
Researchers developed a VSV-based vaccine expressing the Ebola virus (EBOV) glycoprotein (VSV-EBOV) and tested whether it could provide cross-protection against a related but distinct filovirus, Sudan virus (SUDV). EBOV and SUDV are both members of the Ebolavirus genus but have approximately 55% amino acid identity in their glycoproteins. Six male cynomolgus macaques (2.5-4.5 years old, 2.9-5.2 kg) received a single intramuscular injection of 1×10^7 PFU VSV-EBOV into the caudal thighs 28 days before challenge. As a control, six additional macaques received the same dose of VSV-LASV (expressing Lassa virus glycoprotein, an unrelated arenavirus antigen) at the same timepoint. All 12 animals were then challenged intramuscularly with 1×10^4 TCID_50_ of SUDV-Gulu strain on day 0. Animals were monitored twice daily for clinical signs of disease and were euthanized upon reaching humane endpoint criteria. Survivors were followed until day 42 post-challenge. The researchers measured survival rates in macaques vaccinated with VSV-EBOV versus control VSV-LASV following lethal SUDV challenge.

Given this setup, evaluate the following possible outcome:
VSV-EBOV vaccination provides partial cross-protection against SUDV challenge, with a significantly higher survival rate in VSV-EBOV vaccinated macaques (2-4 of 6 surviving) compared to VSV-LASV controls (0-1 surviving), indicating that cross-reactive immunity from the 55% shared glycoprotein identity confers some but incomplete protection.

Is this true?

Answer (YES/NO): NO